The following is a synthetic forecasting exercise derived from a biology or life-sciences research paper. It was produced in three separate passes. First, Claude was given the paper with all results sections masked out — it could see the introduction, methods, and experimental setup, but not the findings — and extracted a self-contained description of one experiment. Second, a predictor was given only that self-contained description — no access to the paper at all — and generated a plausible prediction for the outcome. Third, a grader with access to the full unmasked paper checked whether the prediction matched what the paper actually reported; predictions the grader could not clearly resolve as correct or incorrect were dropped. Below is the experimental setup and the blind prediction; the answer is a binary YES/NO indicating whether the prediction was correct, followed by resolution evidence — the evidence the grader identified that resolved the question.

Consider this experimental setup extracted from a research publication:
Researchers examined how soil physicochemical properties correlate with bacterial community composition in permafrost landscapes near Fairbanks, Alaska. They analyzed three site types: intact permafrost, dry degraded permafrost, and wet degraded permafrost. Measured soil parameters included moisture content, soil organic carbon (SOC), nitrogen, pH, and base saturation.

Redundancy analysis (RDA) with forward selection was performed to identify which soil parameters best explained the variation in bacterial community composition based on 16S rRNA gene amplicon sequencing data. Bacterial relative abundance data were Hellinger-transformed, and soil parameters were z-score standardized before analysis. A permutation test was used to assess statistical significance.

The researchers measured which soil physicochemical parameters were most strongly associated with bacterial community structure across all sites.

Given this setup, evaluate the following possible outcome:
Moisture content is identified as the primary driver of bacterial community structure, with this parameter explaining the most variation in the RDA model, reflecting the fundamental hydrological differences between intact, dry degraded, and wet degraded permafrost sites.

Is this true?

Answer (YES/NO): NO